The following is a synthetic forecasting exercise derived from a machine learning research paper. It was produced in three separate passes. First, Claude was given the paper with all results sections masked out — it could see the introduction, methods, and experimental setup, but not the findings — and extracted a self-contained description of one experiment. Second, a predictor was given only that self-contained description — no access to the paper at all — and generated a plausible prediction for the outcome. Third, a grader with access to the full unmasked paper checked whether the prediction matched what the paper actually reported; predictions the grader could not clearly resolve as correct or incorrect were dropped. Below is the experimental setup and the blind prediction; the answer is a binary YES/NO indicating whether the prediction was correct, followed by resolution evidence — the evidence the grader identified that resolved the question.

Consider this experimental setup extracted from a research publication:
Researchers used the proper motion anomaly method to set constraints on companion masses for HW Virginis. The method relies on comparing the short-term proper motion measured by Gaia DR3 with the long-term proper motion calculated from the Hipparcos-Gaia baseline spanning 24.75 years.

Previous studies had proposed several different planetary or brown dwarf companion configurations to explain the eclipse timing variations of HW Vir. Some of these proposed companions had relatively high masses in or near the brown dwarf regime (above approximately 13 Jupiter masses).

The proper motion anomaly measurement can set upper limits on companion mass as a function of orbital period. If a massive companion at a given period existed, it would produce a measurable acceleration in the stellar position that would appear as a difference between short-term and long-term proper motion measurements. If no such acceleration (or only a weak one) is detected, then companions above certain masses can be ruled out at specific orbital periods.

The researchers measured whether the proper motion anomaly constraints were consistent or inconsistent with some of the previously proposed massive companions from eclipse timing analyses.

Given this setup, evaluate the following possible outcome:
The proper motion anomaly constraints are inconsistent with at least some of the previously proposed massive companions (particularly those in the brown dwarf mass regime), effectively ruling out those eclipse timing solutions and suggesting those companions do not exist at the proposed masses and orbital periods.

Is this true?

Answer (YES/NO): YES